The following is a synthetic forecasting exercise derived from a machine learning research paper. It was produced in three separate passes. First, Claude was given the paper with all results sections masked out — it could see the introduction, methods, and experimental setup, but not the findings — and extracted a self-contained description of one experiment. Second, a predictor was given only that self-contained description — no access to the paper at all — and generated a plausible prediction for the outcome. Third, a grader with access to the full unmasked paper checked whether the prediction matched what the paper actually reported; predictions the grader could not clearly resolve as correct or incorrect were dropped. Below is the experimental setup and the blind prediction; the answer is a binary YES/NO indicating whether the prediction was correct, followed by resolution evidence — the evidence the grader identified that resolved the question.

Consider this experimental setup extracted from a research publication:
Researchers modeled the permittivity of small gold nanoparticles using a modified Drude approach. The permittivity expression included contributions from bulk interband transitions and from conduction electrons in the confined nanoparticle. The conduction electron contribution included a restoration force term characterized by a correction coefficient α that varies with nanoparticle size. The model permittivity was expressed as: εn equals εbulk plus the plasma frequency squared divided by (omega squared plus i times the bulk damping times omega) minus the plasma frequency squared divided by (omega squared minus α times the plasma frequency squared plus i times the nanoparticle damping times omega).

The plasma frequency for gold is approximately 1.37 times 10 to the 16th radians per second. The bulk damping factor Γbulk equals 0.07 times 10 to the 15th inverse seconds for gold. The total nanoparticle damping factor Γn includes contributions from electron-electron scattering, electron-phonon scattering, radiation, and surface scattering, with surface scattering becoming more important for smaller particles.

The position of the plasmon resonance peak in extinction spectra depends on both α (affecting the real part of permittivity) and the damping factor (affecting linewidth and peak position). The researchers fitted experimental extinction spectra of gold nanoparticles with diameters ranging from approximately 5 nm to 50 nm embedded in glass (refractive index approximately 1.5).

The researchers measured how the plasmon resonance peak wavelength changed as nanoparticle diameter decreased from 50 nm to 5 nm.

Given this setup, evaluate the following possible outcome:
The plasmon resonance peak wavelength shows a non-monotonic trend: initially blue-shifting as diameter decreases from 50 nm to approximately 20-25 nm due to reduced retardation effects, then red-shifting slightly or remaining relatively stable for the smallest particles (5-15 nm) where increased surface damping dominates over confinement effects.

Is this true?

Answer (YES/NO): NO